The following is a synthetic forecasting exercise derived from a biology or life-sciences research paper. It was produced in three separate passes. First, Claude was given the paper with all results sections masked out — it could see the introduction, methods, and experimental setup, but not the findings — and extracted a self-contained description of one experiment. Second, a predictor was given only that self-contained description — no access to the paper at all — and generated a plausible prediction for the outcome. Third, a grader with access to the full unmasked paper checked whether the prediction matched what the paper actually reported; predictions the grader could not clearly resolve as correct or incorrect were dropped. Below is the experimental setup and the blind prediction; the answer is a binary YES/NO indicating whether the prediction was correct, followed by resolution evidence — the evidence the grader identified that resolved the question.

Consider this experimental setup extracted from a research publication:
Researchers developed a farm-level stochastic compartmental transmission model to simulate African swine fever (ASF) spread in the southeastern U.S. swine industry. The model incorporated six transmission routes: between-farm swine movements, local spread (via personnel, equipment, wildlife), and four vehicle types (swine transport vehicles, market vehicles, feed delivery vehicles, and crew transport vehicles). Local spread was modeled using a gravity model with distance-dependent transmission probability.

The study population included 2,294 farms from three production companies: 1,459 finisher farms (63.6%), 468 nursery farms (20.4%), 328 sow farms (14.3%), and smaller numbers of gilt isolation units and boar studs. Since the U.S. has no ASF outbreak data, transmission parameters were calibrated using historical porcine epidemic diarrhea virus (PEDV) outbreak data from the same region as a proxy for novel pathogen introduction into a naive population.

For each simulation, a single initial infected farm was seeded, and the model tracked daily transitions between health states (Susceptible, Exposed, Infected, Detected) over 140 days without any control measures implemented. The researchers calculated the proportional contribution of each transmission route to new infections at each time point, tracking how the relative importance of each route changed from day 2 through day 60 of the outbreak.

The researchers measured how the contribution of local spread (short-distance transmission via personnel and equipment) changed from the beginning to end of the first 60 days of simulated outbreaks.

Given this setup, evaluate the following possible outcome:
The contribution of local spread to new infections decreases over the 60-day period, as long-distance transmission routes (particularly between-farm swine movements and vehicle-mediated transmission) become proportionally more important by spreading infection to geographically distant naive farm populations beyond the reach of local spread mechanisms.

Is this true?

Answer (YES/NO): NO